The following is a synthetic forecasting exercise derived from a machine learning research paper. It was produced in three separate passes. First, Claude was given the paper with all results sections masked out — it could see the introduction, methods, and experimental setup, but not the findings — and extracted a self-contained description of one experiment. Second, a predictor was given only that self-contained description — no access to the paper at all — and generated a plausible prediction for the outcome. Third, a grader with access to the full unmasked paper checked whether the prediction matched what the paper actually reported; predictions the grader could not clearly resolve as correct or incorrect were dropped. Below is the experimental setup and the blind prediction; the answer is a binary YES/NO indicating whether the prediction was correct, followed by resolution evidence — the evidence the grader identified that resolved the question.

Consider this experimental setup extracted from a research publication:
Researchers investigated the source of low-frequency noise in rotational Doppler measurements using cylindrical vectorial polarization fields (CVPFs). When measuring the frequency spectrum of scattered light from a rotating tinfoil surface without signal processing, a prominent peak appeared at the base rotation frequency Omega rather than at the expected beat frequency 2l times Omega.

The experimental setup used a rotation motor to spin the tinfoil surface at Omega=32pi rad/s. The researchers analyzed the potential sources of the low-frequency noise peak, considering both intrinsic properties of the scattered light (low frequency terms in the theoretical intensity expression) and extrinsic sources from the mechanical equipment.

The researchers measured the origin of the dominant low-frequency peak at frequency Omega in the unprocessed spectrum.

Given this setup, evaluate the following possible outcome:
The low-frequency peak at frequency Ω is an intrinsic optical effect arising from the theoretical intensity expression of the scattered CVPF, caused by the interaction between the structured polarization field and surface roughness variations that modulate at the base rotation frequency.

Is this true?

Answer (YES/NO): NO